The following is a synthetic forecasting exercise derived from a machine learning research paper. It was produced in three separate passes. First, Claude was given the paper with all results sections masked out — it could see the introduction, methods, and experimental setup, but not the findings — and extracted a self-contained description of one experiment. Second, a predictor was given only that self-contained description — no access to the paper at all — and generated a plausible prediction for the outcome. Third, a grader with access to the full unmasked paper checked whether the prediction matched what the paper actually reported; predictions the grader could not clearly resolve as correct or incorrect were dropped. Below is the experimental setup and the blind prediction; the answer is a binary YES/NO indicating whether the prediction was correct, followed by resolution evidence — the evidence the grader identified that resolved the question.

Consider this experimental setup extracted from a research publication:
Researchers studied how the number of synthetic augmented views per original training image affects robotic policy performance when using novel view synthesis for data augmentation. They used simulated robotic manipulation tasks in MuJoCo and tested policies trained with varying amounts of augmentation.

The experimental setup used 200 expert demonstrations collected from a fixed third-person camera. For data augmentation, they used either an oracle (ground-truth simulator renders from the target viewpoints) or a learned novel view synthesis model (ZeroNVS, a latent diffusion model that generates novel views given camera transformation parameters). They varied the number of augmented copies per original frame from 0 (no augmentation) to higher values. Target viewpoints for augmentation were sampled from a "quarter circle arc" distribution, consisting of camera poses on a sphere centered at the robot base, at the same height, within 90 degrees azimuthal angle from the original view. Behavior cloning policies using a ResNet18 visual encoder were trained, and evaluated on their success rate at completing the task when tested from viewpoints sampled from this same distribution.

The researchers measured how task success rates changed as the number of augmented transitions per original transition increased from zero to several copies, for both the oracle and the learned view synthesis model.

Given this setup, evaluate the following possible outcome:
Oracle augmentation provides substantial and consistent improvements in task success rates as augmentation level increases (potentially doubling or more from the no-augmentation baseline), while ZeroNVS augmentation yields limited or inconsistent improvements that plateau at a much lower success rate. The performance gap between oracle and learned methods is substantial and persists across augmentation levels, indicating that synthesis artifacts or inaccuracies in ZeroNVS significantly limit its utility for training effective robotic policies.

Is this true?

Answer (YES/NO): NO